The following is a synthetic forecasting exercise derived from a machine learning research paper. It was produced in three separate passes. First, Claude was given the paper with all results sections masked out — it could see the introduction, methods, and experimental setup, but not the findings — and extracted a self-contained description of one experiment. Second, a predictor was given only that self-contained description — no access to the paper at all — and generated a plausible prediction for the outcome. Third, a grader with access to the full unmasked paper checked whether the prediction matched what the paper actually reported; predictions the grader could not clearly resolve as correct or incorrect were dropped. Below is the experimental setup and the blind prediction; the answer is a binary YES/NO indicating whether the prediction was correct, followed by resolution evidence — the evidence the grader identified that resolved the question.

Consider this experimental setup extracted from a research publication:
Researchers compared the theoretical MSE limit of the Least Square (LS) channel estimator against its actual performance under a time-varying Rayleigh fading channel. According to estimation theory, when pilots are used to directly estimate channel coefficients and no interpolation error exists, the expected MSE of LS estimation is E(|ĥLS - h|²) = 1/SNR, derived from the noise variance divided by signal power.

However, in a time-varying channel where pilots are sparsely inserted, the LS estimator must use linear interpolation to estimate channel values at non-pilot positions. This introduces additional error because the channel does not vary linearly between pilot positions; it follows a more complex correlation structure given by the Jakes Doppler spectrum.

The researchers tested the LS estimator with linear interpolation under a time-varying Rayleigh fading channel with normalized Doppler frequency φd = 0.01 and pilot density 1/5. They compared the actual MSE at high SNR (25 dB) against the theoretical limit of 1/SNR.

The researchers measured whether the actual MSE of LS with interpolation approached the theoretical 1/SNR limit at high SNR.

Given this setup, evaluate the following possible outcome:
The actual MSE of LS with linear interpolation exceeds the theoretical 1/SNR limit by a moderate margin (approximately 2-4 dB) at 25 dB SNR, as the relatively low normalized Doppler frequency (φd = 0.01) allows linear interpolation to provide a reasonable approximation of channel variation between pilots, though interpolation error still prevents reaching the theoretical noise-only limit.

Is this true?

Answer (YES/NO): NO